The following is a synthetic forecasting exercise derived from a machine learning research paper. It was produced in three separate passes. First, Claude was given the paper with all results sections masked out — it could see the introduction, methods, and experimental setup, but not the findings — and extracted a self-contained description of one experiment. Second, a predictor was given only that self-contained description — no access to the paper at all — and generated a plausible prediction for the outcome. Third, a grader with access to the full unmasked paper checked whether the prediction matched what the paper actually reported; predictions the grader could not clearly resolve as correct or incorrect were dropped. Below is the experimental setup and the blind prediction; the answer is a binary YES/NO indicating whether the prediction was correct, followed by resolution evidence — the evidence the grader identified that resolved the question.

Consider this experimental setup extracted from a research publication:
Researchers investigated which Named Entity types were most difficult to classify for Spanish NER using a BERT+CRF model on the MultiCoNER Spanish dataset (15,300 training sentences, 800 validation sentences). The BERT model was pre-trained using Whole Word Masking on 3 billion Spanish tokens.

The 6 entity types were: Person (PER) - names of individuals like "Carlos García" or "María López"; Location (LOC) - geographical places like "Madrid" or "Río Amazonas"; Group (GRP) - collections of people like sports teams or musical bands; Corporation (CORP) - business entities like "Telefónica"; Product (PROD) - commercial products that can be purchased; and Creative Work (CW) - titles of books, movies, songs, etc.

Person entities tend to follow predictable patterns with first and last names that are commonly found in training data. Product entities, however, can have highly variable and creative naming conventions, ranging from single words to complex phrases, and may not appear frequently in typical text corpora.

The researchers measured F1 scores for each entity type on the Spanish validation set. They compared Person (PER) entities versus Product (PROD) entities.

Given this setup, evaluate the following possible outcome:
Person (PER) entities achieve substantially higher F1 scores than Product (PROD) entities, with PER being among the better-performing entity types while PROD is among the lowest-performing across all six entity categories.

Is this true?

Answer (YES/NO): YES